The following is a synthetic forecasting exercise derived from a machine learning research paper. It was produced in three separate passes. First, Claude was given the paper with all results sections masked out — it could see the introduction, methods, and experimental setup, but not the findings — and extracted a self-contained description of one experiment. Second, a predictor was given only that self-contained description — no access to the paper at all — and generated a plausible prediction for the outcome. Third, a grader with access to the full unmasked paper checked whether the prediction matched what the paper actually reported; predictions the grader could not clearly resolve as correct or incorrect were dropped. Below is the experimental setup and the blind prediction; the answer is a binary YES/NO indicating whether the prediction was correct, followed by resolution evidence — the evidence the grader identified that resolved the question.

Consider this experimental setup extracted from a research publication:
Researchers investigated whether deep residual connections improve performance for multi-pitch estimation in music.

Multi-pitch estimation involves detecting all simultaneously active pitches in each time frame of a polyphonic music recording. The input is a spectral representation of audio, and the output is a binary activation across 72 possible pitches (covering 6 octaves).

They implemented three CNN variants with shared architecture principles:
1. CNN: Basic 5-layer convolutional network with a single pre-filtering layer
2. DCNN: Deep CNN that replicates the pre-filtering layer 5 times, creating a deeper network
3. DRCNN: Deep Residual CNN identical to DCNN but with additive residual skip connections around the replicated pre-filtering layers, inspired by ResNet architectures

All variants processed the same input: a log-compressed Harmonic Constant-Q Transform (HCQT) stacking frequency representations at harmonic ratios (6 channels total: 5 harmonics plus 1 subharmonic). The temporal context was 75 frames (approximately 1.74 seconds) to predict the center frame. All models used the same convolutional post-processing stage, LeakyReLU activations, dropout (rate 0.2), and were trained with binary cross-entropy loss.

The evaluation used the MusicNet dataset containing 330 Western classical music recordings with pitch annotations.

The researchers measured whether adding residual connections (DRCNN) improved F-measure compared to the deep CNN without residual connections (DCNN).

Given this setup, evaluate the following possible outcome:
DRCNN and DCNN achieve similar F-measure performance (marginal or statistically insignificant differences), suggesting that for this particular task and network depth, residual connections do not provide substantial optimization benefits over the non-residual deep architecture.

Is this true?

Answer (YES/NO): YES